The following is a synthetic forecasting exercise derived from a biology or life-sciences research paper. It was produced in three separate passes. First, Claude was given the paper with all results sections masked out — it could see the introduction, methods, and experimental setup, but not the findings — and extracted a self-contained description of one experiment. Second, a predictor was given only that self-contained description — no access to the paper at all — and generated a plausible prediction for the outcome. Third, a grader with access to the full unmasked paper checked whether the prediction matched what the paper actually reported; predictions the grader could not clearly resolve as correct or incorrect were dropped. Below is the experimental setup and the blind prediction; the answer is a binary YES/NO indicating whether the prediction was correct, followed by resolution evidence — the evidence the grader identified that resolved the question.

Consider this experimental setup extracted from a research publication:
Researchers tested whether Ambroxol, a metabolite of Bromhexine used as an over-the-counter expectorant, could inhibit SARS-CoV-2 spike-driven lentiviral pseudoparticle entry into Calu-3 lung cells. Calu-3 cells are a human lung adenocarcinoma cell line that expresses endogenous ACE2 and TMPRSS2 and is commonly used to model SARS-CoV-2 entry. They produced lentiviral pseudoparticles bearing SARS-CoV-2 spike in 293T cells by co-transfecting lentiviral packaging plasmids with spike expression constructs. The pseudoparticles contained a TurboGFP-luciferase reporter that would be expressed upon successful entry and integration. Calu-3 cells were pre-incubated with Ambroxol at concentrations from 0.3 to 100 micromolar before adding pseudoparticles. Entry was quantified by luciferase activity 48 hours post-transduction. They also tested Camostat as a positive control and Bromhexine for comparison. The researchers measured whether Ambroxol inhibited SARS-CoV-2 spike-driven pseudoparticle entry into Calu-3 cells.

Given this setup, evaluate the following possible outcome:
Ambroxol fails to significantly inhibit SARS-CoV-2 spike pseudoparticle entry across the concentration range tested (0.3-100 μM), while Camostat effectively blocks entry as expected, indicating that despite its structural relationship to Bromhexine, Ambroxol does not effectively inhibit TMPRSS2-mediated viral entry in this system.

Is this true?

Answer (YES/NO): NO